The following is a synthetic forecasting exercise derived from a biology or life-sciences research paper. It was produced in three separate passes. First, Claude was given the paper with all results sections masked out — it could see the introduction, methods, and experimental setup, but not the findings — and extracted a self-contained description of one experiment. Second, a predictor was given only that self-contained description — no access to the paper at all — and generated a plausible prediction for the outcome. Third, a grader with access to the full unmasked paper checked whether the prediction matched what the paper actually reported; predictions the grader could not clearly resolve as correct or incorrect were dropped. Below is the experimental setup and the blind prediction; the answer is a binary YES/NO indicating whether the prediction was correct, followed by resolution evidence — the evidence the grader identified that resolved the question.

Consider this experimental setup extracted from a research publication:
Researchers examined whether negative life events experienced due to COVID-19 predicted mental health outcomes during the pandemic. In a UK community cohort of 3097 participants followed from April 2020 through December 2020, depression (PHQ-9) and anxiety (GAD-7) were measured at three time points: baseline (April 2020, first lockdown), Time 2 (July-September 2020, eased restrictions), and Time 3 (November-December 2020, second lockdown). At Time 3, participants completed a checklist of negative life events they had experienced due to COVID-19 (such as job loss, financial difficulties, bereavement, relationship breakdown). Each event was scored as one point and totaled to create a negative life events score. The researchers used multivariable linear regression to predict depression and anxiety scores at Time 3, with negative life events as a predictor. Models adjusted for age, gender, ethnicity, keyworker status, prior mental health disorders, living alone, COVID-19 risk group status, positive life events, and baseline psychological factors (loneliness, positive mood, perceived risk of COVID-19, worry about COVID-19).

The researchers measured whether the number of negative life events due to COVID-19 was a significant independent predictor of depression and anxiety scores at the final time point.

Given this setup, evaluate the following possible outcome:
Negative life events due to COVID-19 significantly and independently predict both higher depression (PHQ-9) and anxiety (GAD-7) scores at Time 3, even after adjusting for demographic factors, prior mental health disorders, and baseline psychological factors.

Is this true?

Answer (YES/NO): YES